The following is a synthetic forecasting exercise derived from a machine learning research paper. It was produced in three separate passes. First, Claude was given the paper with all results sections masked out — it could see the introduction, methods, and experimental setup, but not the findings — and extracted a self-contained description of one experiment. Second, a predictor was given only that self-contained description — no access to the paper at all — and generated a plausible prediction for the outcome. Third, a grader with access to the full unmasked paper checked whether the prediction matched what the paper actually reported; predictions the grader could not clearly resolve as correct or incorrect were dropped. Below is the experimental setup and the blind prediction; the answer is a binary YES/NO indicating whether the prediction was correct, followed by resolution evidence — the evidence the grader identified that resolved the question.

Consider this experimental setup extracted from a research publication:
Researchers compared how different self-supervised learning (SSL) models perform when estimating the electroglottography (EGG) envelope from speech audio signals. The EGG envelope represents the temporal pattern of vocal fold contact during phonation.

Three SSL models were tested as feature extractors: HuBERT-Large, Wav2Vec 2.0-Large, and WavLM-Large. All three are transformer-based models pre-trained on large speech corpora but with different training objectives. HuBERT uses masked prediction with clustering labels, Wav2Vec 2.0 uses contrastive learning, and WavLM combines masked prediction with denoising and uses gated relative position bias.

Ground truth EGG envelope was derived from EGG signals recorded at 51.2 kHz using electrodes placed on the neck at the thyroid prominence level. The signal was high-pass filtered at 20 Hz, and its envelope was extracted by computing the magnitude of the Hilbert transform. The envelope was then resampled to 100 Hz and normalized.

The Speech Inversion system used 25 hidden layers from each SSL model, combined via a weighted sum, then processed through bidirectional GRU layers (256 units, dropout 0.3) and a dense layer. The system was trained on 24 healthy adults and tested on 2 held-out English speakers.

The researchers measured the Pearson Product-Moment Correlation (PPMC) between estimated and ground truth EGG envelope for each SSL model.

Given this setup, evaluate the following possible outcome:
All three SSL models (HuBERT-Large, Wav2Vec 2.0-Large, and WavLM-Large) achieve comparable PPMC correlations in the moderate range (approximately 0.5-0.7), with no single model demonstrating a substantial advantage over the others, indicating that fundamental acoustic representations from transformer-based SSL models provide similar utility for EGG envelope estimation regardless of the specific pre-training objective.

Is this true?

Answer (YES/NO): NO